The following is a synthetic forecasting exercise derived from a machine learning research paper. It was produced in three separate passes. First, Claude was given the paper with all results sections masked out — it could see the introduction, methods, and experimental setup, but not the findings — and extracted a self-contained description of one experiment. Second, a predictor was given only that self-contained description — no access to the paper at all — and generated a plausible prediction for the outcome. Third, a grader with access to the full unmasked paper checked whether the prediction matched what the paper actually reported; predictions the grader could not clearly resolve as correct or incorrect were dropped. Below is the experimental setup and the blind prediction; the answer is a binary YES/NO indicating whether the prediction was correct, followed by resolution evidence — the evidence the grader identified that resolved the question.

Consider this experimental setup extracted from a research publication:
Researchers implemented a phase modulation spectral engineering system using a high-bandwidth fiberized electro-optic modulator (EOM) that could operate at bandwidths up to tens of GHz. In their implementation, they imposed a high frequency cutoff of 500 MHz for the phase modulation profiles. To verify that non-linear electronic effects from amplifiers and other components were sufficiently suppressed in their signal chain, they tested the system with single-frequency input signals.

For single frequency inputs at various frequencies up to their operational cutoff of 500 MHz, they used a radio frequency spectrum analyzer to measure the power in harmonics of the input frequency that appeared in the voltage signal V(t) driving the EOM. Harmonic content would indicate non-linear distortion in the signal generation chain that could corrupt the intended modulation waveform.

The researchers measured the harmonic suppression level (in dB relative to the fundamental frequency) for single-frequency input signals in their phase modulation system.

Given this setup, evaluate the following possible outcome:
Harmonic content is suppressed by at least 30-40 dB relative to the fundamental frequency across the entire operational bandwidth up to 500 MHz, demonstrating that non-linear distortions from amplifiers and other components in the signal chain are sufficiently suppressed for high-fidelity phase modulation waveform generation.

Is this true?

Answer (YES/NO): YES